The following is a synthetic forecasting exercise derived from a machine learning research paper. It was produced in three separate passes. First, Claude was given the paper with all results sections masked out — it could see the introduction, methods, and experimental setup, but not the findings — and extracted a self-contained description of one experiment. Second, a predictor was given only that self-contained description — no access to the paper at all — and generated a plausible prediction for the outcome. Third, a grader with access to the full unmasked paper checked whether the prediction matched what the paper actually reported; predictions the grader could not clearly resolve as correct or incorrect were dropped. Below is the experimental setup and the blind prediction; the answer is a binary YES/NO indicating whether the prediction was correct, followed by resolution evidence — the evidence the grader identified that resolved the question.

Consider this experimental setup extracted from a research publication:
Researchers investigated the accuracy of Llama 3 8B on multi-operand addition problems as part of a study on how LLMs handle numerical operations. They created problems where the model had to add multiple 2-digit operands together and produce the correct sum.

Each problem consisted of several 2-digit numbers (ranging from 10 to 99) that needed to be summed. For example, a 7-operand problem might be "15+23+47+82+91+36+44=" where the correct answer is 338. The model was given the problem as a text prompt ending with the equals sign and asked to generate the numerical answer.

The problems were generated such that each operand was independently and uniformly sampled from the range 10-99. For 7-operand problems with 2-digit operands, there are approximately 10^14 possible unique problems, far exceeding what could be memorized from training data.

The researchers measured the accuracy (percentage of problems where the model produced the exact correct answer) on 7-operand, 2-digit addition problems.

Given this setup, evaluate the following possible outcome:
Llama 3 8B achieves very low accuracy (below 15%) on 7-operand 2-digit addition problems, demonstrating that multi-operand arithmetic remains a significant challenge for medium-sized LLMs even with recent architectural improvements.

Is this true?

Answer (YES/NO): NO